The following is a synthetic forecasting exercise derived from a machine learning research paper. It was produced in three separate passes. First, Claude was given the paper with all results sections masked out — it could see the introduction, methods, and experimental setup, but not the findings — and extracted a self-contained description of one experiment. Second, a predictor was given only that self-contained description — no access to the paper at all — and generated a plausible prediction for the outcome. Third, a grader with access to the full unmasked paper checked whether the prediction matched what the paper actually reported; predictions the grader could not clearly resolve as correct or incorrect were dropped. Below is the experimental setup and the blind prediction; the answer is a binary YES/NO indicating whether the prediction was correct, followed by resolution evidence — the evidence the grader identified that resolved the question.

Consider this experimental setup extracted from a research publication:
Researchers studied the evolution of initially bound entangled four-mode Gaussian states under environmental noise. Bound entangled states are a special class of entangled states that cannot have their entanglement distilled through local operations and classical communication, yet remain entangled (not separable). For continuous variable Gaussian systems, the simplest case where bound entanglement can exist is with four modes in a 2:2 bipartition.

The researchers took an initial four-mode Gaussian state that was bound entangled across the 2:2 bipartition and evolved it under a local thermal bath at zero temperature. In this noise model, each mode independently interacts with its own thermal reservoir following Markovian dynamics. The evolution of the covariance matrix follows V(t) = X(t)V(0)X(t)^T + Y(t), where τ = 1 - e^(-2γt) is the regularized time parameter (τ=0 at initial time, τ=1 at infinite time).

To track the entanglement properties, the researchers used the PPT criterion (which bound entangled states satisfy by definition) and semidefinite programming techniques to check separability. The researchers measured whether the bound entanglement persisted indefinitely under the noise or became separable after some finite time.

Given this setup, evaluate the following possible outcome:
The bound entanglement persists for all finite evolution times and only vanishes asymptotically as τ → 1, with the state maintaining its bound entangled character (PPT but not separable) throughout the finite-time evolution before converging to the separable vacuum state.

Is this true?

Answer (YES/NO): NO